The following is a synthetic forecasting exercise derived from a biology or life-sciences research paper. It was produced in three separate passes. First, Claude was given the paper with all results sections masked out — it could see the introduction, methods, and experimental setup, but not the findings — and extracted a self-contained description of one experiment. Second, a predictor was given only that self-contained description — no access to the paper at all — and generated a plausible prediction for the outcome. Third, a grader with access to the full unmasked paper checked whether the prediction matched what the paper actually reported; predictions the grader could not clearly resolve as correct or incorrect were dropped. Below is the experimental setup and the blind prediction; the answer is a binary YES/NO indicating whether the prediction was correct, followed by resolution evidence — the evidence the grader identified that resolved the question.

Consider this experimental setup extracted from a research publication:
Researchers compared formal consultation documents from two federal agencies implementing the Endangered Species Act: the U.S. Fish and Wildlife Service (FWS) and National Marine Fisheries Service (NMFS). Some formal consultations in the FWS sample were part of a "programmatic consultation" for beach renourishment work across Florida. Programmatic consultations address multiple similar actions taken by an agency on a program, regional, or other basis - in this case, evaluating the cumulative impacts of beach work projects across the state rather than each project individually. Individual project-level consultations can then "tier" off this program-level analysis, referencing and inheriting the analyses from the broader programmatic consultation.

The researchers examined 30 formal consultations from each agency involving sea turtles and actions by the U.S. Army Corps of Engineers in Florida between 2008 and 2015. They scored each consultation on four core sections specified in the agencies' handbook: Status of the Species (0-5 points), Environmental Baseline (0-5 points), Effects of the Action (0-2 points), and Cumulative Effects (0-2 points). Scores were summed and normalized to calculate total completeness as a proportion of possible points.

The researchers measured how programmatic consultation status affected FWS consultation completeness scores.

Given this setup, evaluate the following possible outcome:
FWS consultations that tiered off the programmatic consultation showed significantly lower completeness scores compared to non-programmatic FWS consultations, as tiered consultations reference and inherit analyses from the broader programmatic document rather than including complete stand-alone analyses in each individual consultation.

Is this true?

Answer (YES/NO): NO